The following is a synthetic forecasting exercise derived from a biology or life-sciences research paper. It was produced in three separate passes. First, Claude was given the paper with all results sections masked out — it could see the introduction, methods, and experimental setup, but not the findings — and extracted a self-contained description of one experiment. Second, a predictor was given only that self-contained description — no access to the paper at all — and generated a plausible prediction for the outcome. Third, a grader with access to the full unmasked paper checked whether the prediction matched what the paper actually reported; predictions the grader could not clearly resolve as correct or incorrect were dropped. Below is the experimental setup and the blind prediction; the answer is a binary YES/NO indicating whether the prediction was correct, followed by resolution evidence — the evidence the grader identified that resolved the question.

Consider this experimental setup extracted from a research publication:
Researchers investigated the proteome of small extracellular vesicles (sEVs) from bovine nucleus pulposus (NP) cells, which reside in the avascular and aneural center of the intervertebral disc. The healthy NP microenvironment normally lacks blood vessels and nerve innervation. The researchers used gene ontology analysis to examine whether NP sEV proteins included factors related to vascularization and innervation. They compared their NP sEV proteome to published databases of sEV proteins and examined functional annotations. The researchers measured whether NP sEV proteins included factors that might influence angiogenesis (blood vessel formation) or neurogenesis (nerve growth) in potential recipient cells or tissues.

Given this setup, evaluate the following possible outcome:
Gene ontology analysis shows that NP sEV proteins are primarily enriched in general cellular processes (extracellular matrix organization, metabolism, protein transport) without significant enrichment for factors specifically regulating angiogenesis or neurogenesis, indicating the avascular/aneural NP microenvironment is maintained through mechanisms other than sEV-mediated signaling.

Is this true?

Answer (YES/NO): NO